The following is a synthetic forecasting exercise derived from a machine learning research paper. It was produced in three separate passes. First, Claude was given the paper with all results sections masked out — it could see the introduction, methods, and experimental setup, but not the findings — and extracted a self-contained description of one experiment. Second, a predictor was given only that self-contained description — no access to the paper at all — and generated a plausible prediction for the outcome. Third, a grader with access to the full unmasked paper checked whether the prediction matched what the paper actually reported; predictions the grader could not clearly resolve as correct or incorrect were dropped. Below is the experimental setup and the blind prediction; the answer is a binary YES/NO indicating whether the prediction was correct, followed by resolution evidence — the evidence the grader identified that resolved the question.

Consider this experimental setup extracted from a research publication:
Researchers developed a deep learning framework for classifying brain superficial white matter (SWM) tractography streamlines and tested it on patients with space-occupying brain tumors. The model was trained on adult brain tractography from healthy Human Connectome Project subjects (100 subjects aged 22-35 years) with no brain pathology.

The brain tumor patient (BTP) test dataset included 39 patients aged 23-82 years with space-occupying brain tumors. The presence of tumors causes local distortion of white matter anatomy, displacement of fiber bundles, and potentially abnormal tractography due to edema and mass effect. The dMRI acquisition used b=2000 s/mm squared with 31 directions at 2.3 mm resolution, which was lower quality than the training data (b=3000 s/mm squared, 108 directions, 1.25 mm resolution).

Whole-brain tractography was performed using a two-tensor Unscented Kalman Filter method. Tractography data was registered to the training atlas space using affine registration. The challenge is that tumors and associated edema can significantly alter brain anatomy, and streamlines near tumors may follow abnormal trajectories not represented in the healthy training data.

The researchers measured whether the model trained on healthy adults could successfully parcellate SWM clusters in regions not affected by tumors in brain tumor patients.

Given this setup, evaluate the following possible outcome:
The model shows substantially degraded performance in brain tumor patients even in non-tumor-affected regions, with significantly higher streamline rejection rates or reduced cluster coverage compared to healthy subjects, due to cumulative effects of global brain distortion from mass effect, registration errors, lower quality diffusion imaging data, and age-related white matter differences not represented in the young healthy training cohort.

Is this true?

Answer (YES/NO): NO